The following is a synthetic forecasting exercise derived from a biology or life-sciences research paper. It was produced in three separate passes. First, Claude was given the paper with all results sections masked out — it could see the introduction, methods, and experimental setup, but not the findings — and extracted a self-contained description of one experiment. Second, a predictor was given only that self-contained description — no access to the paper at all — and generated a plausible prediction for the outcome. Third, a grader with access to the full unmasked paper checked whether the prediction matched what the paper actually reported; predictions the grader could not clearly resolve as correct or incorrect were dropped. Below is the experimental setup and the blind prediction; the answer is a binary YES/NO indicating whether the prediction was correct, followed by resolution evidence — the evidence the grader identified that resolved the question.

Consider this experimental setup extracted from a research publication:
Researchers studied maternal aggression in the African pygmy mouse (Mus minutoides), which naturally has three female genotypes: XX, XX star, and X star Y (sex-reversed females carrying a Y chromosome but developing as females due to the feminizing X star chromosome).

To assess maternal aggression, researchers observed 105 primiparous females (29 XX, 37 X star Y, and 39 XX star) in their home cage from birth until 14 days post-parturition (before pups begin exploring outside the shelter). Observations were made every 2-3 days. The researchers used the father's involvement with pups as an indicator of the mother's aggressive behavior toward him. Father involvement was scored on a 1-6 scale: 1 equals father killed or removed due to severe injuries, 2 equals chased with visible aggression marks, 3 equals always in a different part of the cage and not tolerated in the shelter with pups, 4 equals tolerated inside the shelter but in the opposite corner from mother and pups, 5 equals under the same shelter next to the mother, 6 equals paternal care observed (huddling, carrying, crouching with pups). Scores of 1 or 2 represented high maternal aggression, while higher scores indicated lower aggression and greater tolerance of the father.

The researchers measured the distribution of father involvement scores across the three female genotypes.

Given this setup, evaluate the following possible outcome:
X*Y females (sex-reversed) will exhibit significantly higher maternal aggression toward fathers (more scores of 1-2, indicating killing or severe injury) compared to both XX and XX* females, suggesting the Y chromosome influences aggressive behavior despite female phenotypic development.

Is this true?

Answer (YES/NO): YES